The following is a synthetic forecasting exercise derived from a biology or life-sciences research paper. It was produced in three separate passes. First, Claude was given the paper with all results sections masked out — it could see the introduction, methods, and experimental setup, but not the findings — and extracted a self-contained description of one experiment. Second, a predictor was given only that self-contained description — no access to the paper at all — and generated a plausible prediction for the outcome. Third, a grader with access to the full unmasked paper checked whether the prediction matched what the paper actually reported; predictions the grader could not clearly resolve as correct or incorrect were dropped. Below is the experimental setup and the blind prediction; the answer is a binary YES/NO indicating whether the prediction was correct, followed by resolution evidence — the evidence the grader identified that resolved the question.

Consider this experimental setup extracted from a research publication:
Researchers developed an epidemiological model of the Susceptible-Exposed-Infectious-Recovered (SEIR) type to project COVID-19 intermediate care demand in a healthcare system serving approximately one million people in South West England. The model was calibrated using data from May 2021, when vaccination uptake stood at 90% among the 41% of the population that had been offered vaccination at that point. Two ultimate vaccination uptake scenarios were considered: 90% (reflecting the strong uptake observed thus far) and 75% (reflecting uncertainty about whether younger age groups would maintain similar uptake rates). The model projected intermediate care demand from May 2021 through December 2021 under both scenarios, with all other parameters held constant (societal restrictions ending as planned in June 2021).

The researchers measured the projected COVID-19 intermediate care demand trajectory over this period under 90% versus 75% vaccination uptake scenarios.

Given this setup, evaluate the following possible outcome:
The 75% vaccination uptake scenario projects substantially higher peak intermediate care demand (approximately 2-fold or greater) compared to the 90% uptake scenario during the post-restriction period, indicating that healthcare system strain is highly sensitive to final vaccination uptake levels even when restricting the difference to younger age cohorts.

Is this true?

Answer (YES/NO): YES